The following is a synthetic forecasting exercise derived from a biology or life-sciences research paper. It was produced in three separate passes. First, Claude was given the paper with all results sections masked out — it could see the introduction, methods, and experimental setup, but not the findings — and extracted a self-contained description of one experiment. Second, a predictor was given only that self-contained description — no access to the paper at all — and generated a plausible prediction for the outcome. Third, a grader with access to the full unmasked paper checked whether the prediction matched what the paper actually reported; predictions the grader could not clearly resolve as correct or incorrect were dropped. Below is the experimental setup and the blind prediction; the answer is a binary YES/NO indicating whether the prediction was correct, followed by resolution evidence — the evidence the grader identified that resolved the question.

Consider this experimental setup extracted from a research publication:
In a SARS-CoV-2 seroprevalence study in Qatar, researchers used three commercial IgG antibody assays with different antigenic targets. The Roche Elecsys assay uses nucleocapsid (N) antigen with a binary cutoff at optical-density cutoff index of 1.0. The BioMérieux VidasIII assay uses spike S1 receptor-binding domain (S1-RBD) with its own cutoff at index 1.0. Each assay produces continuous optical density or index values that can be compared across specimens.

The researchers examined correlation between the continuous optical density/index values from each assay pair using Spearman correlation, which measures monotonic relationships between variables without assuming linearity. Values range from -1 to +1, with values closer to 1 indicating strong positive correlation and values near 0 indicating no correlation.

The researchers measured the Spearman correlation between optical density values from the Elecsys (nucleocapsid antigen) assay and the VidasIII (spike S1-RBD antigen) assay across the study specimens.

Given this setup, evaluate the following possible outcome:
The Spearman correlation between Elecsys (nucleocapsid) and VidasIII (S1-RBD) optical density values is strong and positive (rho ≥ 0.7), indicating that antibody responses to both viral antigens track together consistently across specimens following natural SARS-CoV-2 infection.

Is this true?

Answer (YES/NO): YES